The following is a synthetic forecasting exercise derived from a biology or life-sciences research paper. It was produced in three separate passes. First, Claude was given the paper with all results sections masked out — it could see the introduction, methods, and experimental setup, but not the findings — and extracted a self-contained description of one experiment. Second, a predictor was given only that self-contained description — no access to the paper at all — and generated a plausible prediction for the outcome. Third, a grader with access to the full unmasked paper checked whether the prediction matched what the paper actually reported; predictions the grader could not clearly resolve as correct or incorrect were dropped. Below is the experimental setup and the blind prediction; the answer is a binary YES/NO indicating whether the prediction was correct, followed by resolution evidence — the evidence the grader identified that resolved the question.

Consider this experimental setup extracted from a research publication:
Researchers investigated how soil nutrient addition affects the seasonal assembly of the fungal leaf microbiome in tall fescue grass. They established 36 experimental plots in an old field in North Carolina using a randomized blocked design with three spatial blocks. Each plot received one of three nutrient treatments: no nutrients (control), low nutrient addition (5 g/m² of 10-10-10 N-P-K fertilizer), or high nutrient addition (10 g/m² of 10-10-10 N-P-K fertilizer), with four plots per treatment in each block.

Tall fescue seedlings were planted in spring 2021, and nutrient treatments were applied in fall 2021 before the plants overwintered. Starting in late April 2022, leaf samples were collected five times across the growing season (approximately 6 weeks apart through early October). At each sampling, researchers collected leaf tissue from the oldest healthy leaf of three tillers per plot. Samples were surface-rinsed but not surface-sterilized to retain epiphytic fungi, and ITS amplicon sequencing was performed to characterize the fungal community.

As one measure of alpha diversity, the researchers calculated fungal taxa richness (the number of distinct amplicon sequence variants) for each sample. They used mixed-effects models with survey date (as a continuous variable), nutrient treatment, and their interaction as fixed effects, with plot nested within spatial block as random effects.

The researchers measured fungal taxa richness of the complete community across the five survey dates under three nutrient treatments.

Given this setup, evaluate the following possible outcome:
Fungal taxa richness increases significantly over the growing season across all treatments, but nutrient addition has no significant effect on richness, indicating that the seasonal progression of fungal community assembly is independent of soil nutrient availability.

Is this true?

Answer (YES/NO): NO